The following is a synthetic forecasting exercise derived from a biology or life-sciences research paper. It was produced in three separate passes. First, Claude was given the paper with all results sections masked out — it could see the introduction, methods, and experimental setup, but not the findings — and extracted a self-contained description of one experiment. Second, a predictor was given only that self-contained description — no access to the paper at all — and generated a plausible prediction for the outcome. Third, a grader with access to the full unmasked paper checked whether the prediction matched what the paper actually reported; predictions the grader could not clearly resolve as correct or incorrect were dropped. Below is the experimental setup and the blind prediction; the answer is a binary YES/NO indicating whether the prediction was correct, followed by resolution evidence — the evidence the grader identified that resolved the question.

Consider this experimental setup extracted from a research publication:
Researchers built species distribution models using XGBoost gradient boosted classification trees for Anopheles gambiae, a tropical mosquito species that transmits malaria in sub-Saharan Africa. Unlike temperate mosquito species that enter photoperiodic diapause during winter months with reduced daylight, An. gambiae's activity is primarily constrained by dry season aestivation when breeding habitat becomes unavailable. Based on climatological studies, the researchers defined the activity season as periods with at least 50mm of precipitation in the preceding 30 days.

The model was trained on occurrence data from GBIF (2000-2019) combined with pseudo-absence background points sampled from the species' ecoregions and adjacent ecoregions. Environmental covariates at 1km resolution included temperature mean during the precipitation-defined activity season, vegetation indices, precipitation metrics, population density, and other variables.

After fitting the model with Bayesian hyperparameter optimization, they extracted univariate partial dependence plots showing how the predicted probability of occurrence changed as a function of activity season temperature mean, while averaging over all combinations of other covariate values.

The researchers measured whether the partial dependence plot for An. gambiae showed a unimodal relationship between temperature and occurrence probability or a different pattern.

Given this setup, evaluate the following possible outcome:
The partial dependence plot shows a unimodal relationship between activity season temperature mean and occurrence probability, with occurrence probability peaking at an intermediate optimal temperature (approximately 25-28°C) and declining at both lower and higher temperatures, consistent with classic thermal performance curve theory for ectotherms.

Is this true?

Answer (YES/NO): NO